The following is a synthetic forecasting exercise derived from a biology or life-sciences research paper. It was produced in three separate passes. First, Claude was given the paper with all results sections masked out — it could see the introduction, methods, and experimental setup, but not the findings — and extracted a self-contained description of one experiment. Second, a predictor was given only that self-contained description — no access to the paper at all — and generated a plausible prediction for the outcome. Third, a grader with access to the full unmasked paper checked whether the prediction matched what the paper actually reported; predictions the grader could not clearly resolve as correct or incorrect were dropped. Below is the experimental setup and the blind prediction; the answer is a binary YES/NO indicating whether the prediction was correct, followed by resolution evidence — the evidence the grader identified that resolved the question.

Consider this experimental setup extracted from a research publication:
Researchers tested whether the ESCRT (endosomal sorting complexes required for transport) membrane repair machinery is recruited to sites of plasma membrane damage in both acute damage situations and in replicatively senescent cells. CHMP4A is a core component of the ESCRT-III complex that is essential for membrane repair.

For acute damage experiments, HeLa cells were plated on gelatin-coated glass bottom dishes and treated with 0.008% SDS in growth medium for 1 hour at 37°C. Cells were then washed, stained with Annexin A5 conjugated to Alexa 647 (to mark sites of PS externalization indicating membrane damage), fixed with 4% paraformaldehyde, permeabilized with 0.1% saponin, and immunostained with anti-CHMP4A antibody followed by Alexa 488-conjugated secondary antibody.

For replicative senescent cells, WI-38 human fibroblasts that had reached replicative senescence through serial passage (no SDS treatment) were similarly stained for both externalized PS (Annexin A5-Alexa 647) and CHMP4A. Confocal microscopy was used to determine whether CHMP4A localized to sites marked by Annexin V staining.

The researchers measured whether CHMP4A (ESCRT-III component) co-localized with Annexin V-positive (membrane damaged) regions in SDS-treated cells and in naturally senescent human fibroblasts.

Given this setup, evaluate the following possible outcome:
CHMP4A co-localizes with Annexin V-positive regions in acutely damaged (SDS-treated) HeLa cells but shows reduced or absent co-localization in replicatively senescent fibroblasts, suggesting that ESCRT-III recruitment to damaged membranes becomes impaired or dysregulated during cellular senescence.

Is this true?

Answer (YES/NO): NO